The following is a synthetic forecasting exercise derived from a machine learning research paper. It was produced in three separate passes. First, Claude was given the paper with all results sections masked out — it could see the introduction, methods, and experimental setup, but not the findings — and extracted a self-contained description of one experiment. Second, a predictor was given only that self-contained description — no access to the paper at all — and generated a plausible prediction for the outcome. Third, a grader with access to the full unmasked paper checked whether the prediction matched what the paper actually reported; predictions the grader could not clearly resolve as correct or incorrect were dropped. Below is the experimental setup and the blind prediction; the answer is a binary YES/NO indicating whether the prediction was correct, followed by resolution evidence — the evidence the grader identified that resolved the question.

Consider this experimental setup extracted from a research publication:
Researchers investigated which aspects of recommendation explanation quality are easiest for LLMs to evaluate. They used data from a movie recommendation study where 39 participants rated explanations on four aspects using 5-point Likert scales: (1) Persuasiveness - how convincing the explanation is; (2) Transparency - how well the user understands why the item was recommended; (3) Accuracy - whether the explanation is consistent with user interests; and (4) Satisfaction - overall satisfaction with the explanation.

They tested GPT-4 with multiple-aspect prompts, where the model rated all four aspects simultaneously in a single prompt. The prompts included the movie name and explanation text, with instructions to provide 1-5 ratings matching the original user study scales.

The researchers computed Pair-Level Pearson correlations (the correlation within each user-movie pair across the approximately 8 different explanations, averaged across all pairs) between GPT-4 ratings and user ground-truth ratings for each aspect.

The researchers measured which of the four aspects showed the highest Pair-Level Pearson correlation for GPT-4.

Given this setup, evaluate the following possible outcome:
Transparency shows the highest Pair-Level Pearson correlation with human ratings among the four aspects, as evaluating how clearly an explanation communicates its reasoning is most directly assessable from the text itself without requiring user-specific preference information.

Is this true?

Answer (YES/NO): NO